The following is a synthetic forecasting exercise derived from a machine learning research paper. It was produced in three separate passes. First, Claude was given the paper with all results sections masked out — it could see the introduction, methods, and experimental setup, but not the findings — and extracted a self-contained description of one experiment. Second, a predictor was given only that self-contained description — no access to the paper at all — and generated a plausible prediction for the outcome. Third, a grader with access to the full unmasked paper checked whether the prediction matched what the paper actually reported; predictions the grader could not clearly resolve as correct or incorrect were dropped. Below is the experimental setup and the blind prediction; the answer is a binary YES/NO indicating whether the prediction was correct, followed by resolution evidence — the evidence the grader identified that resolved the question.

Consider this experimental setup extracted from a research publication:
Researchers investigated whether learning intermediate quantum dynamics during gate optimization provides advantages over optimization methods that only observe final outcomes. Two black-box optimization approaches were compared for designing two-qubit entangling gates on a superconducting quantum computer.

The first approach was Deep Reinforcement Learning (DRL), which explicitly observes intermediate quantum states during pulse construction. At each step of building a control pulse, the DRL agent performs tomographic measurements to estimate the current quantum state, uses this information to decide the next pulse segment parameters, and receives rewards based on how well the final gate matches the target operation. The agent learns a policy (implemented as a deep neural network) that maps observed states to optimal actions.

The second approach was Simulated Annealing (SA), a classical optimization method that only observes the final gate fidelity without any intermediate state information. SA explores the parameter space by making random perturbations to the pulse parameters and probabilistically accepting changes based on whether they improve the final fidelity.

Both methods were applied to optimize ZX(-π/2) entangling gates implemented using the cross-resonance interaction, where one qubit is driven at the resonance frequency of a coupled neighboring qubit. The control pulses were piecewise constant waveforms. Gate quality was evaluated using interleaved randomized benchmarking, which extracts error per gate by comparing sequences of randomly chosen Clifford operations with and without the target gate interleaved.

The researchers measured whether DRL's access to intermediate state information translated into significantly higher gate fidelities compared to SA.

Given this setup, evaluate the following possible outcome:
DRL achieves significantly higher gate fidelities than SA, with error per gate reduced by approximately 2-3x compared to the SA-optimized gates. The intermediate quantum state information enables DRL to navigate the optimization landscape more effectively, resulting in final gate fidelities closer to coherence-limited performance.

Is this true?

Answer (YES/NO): NO